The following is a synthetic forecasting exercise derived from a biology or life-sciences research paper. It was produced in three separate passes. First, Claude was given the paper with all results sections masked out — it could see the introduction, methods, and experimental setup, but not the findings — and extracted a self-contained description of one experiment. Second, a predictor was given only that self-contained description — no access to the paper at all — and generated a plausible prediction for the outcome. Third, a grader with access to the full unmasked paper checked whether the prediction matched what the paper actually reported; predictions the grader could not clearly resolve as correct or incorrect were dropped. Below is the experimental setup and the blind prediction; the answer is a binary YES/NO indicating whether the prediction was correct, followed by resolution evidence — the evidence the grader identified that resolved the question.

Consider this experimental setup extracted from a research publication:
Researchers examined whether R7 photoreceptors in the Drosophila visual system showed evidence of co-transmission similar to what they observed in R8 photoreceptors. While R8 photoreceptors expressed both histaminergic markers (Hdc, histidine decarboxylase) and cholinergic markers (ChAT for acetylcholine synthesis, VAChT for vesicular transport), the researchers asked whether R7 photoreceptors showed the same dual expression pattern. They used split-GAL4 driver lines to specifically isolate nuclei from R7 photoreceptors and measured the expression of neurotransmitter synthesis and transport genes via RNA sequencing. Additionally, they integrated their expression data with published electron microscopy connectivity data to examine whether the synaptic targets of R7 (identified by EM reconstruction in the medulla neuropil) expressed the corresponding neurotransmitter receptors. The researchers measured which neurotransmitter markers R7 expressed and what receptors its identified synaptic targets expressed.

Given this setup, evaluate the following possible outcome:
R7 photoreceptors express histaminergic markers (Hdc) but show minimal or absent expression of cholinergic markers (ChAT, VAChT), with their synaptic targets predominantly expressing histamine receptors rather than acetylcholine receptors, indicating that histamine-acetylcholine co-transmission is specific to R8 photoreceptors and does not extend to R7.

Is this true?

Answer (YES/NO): YES